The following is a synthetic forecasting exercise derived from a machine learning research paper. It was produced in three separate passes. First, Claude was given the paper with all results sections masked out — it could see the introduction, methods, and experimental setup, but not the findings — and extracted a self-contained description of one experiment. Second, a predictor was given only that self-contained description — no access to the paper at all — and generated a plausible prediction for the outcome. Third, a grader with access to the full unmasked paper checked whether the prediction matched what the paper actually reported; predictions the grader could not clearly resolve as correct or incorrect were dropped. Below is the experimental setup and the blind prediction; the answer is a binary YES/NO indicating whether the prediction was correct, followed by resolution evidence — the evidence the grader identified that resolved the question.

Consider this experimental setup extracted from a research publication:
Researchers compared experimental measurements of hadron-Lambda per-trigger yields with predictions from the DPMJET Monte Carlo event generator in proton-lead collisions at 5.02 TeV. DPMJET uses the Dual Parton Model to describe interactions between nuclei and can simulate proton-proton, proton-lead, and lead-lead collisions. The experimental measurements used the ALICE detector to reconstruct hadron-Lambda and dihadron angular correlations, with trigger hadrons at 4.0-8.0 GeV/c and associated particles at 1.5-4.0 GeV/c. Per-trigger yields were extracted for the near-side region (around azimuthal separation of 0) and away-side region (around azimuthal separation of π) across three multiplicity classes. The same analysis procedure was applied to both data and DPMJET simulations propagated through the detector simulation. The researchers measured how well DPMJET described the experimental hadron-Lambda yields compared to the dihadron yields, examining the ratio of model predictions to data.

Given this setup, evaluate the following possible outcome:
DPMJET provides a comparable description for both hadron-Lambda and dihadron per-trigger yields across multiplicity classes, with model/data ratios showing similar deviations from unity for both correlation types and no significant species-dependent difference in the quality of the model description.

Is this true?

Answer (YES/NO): NO